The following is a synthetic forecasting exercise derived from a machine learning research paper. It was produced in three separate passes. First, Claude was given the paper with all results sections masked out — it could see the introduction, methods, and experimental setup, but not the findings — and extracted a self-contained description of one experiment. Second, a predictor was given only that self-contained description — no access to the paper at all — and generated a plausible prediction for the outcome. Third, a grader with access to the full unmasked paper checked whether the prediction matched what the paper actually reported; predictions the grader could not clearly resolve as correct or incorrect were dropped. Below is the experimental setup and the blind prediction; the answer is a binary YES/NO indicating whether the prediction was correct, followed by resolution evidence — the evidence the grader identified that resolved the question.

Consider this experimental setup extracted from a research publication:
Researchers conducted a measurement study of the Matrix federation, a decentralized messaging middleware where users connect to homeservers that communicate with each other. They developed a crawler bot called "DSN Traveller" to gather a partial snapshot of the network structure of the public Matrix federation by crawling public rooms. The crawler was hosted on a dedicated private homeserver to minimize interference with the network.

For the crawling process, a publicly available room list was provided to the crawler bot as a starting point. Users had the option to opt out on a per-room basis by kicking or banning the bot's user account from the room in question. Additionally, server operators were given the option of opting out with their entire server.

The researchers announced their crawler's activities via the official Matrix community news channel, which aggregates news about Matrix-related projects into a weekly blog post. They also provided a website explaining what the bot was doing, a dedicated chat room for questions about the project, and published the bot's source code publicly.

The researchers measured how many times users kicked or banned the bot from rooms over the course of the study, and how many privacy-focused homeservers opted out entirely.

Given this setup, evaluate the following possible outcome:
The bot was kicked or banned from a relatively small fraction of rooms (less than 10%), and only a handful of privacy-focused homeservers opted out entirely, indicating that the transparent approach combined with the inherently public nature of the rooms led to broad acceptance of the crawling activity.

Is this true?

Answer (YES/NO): YES